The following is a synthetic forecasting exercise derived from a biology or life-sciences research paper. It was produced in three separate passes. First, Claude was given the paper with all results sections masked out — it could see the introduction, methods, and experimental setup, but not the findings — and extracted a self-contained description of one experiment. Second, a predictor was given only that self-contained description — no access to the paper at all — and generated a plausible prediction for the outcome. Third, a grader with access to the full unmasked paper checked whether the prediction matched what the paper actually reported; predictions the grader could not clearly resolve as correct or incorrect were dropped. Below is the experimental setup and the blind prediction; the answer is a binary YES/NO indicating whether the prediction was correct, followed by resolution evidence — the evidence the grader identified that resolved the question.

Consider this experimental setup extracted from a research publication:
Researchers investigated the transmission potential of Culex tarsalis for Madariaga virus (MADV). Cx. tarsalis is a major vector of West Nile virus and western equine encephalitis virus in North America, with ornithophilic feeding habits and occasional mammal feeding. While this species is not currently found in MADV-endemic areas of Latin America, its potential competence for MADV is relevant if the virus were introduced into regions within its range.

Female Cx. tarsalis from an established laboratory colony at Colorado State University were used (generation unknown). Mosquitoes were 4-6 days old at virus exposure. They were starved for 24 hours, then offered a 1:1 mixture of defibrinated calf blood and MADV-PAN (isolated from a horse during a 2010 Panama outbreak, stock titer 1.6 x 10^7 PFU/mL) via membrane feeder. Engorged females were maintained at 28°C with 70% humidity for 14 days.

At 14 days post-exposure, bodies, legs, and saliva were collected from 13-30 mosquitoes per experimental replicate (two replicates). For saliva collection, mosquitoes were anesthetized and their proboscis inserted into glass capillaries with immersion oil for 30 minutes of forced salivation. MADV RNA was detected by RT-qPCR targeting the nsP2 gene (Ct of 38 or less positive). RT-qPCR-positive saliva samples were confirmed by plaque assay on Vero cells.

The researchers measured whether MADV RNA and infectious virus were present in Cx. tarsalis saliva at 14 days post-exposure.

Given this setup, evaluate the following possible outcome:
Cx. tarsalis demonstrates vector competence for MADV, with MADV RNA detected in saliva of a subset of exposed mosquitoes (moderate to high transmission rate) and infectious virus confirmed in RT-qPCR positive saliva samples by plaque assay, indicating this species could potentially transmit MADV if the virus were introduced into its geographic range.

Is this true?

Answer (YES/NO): YES